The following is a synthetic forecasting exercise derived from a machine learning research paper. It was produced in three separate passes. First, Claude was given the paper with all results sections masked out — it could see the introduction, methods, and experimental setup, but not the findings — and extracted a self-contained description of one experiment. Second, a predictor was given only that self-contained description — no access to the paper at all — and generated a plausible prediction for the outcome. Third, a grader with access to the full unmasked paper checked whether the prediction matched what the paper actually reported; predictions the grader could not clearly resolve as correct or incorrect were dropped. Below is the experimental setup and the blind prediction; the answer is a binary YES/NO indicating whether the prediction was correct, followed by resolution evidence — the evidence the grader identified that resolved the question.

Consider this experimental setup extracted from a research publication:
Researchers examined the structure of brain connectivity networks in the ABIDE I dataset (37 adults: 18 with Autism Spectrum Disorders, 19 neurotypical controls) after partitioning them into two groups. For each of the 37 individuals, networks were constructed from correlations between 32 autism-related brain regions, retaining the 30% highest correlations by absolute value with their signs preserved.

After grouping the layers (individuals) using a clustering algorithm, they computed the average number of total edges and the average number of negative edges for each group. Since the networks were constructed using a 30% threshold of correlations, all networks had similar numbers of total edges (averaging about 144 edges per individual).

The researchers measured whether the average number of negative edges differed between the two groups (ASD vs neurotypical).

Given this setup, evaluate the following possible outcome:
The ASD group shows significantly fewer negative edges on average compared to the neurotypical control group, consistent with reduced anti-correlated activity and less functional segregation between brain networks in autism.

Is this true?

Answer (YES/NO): NO